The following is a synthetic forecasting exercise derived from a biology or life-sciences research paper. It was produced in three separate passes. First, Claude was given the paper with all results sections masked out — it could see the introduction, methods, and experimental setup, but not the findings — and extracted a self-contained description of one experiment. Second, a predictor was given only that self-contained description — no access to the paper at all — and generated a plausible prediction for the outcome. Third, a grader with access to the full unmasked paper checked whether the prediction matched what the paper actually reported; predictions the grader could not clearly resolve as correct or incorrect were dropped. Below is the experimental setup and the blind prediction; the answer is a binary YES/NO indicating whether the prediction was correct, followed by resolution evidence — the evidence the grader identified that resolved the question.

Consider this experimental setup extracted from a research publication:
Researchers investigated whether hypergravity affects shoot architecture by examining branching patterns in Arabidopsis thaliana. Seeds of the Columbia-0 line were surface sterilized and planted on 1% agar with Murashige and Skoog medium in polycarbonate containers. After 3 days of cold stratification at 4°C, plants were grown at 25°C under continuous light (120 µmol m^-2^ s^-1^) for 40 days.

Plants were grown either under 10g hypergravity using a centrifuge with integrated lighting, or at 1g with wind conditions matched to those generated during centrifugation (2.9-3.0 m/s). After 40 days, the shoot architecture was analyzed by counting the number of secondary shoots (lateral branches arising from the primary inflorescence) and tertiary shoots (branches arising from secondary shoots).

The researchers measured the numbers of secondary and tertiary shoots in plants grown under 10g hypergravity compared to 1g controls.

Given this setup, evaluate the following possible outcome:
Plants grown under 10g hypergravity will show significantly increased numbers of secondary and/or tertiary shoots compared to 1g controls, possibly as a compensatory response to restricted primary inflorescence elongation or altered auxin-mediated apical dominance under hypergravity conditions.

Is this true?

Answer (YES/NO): NO